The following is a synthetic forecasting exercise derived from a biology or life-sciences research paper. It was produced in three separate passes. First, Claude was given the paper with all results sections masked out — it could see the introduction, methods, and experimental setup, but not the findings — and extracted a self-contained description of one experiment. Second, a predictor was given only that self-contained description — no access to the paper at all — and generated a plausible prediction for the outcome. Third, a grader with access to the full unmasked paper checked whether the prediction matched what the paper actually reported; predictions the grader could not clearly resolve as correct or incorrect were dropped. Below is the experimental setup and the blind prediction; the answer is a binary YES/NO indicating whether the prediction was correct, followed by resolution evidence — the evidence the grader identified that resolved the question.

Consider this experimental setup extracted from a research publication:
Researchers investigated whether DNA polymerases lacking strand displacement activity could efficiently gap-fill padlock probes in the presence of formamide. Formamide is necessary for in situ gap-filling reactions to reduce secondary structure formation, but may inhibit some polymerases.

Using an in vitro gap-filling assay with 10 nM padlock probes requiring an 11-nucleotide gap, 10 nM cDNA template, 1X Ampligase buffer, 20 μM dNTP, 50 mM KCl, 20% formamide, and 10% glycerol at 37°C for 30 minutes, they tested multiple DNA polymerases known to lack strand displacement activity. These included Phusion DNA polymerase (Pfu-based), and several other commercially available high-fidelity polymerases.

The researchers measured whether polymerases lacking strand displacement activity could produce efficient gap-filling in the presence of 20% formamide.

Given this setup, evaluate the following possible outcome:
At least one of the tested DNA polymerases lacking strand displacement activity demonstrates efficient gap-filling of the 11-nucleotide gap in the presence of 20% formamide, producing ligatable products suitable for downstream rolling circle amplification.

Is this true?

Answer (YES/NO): YES